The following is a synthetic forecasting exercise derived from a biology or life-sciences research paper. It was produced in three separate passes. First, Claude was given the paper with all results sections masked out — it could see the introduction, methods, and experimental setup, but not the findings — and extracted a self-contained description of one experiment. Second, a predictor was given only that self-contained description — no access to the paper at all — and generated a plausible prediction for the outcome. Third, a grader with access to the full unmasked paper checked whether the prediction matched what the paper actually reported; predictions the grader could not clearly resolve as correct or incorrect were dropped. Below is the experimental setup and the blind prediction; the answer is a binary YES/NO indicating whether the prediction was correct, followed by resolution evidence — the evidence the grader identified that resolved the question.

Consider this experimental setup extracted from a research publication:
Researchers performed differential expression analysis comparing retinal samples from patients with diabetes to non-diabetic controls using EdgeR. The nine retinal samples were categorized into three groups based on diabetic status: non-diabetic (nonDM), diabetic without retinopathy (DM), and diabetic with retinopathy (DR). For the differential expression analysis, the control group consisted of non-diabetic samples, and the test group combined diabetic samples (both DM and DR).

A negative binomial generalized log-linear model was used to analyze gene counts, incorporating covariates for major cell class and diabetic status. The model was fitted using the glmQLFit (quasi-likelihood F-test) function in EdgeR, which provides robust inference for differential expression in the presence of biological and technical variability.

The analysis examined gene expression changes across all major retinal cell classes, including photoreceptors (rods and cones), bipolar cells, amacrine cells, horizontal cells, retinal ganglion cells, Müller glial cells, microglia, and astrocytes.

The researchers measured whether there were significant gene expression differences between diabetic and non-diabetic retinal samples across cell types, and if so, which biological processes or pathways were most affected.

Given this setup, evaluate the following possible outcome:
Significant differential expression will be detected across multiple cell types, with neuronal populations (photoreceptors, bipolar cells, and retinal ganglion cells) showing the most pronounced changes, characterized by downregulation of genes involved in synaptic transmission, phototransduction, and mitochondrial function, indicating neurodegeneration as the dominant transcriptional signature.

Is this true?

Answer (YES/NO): NO